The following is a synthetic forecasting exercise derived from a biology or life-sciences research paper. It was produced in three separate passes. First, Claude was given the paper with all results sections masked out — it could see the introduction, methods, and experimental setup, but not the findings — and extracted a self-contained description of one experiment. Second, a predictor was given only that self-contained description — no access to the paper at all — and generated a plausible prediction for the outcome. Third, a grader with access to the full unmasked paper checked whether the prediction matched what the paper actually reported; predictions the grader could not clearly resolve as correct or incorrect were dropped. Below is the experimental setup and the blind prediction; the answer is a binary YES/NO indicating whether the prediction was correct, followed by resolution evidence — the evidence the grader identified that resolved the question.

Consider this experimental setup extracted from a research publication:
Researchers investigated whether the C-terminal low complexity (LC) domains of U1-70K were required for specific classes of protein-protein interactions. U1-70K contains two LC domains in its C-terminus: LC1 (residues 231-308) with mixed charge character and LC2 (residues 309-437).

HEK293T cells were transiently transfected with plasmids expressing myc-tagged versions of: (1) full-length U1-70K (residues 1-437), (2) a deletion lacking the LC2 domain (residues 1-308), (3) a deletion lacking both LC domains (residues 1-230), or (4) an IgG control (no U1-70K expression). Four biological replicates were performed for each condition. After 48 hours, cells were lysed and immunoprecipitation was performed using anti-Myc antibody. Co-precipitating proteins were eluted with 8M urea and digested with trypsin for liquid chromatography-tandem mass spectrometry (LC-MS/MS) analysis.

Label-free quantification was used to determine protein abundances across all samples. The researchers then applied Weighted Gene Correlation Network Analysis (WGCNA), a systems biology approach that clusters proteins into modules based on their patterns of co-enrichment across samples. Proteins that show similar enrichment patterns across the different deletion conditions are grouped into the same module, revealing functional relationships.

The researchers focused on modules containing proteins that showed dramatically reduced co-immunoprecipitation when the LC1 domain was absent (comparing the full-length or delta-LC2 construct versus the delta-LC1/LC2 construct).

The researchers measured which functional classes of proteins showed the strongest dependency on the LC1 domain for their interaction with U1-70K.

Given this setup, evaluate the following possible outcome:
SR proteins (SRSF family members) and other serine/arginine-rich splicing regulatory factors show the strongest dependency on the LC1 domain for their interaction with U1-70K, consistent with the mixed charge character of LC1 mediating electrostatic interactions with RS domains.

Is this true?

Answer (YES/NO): NO